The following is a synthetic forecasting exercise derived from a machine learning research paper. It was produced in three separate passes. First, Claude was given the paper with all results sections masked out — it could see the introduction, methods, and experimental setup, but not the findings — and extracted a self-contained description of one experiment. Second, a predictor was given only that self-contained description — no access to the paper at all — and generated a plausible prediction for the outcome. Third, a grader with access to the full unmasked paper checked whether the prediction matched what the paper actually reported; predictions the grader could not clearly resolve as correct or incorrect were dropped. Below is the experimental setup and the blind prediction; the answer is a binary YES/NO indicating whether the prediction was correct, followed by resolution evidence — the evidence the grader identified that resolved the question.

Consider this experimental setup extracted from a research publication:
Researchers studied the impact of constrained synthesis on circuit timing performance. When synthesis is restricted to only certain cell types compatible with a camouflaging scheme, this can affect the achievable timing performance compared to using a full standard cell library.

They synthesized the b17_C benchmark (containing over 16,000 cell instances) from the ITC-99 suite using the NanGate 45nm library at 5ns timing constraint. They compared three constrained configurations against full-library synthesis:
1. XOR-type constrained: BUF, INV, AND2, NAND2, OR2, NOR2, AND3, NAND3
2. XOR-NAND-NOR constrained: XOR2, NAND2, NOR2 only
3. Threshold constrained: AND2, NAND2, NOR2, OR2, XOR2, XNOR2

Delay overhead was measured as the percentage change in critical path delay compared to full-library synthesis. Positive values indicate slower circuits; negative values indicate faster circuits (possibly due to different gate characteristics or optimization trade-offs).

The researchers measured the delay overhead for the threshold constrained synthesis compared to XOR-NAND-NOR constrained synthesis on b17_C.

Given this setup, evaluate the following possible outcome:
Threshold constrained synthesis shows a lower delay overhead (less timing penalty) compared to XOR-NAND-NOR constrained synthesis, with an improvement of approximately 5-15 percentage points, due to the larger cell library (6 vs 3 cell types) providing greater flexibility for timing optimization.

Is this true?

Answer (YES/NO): NO